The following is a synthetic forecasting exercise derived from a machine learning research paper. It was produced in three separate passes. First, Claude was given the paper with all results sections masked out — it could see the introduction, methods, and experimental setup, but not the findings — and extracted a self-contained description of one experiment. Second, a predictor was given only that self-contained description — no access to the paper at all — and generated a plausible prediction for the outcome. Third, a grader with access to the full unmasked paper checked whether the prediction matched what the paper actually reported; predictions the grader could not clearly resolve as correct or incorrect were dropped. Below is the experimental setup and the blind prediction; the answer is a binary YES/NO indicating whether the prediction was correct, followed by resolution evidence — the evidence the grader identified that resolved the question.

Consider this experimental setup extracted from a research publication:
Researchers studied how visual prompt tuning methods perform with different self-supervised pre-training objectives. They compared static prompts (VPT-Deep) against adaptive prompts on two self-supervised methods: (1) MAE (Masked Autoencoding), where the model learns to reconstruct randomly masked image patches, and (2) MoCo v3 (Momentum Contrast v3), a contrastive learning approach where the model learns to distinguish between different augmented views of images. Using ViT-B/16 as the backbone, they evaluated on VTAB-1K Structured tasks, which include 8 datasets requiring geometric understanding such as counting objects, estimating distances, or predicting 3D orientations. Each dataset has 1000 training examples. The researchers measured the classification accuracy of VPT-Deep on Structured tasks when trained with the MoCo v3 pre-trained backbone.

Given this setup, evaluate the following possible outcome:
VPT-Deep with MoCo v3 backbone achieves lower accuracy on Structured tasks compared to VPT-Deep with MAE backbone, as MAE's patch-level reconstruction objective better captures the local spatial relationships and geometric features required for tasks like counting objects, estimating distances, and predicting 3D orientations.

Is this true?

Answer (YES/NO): NO